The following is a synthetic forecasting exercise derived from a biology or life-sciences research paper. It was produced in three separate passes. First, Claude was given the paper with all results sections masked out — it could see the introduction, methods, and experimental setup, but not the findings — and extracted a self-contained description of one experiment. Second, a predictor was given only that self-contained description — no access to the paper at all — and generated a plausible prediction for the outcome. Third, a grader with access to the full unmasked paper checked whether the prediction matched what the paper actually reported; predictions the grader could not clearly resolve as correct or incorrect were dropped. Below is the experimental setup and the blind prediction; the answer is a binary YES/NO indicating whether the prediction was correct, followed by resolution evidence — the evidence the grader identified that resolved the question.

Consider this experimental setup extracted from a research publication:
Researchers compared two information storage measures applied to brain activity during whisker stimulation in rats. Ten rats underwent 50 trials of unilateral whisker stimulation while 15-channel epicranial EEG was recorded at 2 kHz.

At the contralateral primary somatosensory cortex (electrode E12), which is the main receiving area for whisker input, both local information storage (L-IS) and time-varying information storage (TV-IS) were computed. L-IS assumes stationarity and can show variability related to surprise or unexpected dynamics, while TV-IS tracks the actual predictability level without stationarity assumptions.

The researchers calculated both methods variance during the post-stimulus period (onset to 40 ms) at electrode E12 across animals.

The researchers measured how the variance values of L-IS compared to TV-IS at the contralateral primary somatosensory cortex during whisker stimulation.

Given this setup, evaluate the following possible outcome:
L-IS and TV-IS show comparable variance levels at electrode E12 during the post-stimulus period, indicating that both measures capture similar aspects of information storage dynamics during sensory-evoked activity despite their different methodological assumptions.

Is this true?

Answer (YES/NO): NO